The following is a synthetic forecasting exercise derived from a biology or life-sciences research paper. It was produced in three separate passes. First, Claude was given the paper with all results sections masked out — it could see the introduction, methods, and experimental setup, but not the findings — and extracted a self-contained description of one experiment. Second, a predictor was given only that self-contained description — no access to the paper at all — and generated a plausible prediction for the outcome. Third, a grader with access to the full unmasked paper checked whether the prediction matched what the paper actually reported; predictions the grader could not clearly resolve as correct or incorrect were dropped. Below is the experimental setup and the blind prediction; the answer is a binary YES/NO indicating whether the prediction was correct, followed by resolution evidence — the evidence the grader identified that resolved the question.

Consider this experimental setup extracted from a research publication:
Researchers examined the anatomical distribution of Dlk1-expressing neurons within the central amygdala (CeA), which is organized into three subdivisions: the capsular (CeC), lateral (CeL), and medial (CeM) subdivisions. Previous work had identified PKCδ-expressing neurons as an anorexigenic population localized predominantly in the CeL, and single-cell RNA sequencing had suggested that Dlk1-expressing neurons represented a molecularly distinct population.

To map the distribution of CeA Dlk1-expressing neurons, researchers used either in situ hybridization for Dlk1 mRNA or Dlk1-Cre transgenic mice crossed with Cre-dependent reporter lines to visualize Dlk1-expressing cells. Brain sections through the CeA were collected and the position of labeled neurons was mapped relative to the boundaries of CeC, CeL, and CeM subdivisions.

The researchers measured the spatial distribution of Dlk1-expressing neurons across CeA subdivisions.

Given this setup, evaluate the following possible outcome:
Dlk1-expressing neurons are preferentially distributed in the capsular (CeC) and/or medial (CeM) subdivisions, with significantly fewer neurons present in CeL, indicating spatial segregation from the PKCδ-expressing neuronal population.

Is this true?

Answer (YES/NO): YES